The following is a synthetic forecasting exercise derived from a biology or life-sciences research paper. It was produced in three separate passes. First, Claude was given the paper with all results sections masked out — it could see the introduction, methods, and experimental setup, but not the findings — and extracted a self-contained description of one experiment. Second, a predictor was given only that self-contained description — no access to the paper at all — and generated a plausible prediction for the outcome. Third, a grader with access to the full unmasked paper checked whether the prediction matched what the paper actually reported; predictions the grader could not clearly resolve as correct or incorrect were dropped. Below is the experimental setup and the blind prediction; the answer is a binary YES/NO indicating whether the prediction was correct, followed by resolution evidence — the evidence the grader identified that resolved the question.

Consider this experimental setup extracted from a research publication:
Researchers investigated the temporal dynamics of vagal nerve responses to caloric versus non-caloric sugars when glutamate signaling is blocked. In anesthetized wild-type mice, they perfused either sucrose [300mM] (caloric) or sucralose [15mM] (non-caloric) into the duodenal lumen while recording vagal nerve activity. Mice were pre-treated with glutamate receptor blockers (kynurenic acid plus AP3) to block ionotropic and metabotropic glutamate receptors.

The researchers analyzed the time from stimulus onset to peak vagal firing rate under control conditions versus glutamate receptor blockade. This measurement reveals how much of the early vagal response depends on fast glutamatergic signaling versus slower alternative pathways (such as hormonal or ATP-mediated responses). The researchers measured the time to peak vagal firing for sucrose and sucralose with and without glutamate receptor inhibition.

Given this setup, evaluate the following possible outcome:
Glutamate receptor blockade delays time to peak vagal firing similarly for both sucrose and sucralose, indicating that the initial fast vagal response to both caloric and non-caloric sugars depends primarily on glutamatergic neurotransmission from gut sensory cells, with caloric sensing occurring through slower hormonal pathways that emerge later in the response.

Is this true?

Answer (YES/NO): NO